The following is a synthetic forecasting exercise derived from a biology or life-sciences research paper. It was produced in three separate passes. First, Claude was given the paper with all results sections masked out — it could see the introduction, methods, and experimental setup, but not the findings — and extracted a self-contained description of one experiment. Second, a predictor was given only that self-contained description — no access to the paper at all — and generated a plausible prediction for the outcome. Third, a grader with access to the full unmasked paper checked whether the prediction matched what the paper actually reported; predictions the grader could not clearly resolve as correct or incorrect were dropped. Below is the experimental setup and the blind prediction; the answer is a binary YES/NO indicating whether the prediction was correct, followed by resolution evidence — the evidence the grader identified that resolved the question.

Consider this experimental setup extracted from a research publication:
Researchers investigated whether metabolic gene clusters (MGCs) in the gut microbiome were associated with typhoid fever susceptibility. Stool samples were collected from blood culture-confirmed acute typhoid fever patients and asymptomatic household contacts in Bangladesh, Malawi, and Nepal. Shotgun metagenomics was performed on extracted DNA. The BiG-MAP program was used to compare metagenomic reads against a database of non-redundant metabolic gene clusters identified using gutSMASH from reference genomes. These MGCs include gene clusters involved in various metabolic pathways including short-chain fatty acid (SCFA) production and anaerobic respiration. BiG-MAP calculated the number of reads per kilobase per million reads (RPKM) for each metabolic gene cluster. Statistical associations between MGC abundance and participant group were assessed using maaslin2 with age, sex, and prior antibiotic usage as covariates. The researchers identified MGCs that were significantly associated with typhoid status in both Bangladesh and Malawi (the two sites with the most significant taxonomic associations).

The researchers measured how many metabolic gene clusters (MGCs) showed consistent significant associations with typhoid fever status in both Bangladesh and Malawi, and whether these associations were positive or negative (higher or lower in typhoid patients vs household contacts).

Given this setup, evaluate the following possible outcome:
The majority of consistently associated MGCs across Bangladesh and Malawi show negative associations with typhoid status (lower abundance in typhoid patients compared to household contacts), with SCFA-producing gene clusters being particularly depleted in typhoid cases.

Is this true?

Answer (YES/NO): YES